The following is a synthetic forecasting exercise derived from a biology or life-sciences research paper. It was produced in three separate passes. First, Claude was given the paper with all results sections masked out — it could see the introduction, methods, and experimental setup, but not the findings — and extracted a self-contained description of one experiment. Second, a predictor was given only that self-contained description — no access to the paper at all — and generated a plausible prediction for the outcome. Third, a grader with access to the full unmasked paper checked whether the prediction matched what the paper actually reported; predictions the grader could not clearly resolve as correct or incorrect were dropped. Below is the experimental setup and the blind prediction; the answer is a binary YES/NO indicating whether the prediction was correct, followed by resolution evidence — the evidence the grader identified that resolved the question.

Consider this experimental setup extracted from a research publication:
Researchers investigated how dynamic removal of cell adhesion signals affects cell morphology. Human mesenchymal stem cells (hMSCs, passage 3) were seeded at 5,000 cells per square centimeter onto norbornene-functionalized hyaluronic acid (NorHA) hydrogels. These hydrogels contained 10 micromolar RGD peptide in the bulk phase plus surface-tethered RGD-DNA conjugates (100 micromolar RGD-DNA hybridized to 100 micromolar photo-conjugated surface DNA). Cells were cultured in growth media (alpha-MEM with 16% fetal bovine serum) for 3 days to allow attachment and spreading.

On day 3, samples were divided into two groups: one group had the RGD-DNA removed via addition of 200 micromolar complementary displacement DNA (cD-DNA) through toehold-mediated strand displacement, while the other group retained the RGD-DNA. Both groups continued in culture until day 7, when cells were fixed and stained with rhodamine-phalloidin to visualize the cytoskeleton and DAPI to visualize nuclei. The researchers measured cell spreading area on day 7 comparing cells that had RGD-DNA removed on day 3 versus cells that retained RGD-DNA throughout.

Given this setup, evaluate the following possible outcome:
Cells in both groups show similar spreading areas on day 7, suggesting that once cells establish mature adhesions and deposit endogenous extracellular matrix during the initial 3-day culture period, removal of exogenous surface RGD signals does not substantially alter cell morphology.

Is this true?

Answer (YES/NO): NO